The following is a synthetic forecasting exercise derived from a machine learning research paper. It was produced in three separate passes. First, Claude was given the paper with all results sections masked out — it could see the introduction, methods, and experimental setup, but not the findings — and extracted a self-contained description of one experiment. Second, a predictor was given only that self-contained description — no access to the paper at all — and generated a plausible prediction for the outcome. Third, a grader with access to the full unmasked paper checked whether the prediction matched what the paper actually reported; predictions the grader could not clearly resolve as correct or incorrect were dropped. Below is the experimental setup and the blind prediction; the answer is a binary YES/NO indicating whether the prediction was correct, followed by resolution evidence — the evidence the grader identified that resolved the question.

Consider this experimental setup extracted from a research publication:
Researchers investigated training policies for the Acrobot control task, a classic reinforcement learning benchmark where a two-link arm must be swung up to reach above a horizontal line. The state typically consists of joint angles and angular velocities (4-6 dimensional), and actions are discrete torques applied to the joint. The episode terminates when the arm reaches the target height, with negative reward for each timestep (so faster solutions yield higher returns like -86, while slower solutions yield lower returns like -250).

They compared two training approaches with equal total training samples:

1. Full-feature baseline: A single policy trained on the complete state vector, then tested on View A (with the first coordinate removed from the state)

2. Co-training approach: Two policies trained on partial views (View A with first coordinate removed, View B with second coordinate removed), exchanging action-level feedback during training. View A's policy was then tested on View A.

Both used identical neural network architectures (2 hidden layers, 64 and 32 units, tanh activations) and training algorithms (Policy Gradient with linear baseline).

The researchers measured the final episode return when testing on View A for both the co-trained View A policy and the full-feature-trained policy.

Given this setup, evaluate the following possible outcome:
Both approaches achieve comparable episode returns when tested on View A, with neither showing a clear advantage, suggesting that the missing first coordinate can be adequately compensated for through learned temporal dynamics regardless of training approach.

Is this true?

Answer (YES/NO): NO